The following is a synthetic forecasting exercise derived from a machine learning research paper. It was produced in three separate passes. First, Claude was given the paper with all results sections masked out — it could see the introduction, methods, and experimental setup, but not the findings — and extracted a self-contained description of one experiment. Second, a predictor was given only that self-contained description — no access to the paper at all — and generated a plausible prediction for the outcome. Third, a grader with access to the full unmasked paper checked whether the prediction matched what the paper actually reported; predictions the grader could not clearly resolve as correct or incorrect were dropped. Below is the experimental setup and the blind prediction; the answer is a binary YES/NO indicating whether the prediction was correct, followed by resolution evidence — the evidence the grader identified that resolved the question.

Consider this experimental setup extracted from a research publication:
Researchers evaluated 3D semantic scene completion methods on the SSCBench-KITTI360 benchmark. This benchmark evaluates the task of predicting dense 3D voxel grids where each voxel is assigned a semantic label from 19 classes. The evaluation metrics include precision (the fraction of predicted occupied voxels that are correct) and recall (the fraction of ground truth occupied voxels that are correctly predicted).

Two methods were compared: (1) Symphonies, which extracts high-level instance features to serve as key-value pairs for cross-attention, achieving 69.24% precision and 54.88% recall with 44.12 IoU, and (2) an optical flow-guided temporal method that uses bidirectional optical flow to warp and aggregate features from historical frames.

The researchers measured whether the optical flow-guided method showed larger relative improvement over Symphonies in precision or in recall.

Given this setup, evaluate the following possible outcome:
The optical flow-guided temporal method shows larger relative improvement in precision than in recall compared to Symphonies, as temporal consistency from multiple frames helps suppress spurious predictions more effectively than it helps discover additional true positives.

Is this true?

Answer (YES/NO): NO